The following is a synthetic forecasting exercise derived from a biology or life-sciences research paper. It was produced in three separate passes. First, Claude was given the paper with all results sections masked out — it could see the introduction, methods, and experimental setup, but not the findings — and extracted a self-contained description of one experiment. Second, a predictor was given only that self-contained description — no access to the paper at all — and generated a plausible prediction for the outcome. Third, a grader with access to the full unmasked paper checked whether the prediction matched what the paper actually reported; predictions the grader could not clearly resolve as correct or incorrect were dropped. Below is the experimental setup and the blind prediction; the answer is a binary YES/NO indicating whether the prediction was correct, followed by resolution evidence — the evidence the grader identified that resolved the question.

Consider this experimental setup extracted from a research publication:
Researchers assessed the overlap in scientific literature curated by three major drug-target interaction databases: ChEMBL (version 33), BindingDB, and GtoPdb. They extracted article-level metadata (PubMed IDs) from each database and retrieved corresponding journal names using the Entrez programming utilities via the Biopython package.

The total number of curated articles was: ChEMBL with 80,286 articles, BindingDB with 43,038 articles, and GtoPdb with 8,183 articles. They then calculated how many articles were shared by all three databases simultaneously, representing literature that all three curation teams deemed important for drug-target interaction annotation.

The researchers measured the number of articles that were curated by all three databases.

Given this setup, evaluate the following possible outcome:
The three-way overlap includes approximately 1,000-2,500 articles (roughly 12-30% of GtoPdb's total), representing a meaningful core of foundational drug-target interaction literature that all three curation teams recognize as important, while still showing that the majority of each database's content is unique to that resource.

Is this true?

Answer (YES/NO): YES